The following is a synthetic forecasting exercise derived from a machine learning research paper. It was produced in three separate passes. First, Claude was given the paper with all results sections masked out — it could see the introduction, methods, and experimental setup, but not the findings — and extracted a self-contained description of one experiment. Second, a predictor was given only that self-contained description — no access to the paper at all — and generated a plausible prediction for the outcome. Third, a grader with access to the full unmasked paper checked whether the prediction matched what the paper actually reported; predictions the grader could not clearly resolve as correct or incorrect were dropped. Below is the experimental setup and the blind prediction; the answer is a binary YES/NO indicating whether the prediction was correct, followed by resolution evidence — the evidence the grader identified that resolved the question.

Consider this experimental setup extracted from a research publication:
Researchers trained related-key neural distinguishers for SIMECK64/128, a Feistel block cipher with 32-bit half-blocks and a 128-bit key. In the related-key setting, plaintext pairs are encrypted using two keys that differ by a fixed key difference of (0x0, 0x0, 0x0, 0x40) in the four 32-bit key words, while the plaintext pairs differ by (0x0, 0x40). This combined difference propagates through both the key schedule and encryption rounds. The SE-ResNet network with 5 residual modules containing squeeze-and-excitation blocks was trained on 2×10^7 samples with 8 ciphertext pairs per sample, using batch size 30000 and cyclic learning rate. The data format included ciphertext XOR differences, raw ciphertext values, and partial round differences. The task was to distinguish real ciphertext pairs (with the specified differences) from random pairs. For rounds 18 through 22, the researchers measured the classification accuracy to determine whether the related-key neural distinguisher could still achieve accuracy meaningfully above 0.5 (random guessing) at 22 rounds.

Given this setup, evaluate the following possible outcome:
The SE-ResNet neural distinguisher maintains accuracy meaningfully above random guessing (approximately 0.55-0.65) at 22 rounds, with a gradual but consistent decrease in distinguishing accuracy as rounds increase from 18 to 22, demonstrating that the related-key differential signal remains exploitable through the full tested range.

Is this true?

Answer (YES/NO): NO